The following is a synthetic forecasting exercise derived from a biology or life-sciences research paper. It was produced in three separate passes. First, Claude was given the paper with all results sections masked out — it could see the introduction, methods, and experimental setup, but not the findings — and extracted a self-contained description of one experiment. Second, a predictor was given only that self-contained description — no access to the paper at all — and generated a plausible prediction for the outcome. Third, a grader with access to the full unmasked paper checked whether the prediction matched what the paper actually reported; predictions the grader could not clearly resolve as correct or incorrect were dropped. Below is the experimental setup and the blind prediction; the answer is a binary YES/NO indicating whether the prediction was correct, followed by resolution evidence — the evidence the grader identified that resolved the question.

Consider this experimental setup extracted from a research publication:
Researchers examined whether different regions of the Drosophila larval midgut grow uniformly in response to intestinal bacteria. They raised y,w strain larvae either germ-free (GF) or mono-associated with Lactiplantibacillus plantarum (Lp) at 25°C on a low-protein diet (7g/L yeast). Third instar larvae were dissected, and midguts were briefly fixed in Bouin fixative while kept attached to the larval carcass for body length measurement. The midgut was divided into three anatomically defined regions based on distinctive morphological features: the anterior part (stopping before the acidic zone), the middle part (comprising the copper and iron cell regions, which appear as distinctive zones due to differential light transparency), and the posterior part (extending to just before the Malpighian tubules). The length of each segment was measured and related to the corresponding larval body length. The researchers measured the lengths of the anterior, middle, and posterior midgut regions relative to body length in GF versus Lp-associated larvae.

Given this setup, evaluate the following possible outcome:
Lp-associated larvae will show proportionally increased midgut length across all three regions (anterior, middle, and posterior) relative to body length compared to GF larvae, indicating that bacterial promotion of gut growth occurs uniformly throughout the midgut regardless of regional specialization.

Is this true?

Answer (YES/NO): NO